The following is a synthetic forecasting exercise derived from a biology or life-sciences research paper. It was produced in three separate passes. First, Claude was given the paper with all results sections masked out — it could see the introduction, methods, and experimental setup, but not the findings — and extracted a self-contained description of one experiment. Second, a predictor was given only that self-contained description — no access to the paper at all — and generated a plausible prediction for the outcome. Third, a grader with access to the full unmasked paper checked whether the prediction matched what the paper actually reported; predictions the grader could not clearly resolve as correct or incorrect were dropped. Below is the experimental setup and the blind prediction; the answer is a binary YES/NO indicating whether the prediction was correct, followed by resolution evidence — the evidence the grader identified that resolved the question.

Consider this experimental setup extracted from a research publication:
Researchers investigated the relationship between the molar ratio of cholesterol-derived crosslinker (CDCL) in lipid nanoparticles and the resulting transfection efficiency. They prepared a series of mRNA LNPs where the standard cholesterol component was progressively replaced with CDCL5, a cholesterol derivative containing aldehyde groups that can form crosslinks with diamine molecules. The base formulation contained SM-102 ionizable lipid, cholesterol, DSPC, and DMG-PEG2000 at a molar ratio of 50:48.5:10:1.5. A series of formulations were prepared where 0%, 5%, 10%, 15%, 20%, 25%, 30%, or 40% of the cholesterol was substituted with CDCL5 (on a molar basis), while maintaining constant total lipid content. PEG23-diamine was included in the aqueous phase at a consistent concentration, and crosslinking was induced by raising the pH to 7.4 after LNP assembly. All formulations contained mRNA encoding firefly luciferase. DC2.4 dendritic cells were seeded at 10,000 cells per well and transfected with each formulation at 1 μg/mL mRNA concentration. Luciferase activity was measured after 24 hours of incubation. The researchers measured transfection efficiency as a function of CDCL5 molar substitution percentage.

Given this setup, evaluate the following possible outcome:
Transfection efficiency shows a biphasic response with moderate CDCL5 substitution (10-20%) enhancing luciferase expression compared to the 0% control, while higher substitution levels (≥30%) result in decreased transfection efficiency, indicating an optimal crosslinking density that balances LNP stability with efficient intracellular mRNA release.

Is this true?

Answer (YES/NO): NO